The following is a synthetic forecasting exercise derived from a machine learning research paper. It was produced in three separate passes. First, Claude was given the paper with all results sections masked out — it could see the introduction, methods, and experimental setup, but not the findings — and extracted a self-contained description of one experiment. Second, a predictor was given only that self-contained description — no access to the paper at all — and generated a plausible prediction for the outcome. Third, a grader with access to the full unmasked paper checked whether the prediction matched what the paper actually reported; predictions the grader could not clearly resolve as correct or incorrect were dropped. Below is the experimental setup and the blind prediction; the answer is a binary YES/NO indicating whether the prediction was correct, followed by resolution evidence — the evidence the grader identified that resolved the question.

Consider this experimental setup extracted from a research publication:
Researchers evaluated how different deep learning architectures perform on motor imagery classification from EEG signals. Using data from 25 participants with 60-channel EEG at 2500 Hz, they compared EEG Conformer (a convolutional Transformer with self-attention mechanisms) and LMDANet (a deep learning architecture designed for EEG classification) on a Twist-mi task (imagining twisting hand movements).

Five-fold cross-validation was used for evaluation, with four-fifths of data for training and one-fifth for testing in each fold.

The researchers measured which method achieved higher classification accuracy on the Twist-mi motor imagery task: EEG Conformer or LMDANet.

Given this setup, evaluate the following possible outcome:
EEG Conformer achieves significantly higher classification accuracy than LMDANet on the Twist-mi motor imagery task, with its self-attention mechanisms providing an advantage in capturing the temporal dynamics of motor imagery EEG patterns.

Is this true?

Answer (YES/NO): NO